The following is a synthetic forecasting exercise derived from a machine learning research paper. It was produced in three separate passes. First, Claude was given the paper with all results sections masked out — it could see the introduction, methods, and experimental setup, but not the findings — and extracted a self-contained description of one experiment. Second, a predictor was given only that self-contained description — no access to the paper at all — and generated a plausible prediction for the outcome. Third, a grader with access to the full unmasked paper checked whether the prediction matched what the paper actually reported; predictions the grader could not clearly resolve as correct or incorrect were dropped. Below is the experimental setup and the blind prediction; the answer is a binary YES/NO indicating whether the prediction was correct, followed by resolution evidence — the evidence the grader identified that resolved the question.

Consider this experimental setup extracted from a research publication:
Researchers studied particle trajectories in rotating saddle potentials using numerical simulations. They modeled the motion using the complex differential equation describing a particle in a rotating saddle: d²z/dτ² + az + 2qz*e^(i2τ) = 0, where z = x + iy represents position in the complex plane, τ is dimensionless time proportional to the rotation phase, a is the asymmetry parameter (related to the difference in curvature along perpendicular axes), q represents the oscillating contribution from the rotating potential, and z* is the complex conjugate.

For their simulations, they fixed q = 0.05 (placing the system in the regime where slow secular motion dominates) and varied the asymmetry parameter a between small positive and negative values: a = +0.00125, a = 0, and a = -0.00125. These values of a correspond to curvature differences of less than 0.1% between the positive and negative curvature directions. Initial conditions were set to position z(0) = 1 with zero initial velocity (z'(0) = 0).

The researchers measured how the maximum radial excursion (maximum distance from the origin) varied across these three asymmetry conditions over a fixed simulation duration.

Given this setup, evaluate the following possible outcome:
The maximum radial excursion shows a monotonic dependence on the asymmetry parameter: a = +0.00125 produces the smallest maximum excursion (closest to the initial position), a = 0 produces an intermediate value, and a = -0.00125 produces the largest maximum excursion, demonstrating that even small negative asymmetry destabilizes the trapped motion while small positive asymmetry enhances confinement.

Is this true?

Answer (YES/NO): YES